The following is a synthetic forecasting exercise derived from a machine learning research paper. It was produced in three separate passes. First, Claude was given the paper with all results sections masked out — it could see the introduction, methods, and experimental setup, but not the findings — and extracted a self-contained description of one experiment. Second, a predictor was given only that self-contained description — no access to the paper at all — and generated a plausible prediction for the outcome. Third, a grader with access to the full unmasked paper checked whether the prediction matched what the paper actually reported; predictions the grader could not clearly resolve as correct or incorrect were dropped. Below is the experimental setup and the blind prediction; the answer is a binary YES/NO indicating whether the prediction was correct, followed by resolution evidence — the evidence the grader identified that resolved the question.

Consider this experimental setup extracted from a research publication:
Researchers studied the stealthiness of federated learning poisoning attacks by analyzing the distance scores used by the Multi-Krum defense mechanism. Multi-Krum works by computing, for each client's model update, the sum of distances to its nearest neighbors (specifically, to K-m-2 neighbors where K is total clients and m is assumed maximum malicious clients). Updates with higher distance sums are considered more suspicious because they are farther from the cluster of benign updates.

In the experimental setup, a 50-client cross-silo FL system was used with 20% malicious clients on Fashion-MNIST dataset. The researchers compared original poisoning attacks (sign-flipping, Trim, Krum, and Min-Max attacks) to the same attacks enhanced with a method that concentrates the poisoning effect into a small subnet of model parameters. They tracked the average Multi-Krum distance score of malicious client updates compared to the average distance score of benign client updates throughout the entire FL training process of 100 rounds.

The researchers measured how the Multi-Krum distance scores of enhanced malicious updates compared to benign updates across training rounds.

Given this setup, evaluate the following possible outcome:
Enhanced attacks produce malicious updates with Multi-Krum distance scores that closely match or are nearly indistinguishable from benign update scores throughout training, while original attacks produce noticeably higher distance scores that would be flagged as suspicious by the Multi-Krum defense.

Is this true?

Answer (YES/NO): NO